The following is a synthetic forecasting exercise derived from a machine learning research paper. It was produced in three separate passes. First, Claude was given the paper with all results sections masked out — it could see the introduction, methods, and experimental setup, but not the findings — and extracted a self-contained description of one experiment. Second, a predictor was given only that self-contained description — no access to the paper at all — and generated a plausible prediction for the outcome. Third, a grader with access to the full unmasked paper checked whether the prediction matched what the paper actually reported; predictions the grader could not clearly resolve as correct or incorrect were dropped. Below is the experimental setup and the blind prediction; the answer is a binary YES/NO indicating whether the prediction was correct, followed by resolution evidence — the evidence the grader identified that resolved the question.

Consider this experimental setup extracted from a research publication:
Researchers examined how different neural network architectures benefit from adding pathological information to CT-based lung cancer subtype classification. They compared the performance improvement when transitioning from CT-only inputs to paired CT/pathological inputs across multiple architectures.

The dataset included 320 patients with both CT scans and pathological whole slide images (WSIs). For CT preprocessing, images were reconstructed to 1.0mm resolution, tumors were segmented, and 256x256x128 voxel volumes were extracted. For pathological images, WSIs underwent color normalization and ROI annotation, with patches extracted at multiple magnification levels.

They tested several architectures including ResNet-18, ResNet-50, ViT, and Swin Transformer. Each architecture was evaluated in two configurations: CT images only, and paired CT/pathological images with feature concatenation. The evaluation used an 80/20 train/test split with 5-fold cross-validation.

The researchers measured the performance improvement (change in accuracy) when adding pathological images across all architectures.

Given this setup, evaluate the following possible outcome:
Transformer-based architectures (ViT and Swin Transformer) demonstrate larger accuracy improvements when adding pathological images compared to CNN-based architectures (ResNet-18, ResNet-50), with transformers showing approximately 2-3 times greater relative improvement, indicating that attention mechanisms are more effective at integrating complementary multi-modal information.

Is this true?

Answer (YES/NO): NO